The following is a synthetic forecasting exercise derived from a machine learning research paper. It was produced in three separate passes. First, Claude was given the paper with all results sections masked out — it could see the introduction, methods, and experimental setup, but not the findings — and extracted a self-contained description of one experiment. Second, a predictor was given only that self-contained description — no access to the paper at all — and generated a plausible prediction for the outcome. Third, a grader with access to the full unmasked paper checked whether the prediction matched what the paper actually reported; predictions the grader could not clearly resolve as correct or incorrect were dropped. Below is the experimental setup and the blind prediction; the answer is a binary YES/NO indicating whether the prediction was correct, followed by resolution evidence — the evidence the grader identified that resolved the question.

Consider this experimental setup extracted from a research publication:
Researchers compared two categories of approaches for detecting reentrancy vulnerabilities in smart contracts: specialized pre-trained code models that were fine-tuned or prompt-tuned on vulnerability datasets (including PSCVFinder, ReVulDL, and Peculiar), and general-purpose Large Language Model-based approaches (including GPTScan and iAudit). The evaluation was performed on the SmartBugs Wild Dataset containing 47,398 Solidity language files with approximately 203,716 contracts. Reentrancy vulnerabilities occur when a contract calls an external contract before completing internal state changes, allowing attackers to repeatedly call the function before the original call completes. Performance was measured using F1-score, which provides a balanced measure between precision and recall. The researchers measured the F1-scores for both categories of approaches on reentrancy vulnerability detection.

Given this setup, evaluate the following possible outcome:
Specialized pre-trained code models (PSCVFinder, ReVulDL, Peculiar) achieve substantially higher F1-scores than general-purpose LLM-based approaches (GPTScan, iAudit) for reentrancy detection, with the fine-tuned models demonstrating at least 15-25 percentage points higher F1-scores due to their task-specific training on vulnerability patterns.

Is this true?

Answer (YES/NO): NO